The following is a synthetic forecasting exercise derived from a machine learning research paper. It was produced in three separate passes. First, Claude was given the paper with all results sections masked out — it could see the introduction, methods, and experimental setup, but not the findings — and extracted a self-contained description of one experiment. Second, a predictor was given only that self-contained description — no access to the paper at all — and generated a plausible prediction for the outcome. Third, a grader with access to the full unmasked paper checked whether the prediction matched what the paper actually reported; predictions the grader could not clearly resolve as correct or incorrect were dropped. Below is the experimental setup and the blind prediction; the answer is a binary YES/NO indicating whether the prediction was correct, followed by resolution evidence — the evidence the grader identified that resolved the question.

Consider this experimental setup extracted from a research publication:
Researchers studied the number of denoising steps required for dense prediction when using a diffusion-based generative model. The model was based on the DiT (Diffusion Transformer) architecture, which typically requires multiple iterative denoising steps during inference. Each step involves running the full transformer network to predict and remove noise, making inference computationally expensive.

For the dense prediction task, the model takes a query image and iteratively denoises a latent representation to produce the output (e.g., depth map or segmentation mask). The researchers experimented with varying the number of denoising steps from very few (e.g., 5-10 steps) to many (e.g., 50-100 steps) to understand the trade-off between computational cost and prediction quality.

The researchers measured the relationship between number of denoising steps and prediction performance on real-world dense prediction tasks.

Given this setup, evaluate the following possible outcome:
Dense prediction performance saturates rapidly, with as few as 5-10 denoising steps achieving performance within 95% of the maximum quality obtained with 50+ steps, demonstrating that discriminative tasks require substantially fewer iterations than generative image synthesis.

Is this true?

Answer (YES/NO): NO